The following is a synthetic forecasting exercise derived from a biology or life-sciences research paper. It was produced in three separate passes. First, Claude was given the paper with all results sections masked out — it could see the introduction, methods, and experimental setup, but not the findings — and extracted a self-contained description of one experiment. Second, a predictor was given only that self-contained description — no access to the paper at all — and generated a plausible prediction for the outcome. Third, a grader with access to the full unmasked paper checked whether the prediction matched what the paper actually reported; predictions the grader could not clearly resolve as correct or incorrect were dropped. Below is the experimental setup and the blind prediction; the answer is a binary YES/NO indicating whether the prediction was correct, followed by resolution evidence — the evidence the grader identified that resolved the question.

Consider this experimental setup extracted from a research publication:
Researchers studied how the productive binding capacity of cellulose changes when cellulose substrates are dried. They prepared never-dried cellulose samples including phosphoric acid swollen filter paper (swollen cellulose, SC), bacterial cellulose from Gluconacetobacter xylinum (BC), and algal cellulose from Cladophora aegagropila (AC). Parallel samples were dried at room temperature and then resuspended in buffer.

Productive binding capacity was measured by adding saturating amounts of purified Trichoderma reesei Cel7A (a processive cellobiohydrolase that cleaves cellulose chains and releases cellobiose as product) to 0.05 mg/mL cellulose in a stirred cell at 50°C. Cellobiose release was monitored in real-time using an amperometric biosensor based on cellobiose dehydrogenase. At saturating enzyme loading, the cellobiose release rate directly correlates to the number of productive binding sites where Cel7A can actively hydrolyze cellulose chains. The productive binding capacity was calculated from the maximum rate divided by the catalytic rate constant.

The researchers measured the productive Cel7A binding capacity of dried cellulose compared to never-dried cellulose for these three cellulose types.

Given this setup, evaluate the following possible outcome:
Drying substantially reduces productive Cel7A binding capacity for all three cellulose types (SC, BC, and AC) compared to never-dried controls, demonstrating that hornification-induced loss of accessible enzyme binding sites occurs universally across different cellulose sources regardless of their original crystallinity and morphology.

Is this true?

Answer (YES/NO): YES